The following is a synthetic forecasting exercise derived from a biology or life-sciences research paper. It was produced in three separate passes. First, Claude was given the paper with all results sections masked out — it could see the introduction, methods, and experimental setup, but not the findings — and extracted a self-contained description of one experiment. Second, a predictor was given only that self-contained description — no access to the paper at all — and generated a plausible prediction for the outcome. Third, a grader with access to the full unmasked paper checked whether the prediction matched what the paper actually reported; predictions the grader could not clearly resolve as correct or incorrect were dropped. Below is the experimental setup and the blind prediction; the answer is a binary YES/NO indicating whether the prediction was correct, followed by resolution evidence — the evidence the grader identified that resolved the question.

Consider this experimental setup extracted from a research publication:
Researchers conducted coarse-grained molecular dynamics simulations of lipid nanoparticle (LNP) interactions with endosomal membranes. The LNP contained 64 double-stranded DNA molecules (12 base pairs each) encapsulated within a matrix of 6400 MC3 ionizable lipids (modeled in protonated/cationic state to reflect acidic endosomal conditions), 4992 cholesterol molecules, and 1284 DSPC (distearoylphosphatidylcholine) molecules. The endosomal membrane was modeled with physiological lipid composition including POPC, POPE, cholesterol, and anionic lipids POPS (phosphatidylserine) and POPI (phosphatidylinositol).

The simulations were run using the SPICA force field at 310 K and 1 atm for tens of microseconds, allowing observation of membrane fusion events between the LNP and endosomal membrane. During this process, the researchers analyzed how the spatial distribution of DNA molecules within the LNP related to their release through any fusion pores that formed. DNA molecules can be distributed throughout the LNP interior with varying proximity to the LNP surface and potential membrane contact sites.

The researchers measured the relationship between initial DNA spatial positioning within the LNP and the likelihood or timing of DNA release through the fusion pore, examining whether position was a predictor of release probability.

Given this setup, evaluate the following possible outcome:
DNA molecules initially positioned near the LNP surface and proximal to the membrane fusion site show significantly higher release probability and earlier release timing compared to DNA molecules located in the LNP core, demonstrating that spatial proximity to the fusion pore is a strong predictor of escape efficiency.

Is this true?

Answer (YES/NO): NO